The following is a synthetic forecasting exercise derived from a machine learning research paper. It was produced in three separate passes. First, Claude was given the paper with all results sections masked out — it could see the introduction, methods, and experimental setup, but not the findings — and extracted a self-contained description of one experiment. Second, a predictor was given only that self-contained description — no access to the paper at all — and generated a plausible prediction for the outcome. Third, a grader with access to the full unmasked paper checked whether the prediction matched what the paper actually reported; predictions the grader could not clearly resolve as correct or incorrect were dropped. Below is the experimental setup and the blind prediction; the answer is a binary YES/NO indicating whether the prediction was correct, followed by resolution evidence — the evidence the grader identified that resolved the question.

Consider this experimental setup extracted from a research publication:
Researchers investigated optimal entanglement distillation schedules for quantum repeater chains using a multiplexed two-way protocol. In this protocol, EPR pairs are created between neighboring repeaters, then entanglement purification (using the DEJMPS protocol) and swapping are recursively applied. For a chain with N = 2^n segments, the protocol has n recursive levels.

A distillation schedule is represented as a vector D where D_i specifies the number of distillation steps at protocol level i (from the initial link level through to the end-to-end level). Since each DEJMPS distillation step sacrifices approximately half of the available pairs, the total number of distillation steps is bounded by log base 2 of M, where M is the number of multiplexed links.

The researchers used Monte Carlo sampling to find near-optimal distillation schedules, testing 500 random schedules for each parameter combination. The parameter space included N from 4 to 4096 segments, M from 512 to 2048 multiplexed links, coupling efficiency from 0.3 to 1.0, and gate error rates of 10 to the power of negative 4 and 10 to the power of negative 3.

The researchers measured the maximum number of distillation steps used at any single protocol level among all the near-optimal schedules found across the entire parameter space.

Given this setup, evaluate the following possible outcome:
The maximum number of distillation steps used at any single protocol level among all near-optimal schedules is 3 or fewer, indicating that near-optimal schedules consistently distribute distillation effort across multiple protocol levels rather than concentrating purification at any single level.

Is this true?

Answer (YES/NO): YES